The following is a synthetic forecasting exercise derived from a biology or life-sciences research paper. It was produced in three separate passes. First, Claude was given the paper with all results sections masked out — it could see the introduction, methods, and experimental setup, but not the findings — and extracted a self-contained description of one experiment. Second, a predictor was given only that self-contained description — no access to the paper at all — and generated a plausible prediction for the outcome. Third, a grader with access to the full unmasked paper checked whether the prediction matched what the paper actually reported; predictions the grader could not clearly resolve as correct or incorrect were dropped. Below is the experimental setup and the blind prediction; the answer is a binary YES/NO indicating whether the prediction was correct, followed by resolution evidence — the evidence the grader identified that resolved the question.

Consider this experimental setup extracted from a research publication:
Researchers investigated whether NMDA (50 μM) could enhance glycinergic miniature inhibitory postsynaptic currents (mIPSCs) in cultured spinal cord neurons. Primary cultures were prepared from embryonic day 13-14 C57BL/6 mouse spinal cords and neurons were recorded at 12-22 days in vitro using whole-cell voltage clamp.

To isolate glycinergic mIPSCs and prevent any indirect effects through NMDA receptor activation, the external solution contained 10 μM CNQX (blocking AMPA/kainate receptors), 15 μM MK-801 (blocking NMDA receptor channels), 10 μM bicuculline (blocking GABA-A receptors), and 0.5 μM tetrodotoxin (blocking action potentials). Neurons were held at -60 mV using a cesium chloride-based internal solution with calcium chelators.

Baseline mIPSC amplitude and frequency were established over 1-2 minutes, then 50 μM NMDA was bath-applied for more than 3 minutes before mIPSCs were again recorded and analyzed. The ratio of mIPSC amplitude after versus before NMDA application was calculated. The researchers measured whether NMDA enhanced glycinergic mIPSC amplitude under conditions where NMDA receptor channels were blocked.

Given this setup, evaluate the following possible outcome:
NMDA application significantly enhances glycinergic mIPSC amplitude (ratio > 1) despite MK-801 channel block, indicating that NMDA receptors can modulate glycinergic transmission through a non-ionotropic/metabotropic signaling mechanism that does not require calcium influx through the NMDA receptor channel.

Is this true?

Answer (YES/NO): NO